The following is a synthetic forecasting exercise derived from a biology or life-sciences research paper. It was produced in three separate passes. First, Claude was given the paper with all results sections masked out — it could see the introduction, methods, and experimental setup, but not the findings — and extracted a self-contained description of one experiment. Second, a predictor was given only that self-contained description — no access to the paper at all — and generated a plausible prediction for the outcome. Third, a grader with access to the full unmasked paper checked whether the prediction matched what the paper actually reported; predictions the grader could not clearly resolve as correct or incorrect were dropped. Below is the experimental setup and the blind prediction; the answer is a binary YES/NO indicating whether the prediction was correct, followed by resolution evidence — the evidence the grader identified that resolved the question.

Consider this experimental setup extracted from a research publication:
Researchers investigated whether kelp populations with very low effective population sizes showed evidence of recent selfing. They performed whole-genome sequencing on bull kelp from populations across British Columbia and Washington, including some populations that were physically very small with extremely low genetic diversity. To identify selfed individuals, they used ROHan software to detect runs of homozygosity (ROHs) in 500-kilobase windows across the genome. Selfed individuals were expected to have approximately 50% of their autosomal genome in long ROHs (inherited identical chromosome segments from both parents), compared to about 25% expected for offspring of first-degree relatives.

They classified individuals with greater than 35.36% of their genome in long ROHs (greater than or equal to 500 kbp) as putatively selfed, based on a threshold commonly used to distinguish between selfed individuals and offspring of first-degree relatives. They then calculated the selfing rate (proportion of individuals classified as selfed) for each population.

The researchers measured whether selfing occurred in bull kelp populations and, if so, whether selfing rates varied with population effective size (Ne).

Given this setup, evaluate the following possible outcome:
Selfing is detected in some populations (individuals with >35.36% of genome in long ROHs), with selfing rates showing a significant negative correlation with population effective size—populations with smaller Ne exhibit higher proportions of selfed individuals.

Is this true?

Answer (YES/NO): YES